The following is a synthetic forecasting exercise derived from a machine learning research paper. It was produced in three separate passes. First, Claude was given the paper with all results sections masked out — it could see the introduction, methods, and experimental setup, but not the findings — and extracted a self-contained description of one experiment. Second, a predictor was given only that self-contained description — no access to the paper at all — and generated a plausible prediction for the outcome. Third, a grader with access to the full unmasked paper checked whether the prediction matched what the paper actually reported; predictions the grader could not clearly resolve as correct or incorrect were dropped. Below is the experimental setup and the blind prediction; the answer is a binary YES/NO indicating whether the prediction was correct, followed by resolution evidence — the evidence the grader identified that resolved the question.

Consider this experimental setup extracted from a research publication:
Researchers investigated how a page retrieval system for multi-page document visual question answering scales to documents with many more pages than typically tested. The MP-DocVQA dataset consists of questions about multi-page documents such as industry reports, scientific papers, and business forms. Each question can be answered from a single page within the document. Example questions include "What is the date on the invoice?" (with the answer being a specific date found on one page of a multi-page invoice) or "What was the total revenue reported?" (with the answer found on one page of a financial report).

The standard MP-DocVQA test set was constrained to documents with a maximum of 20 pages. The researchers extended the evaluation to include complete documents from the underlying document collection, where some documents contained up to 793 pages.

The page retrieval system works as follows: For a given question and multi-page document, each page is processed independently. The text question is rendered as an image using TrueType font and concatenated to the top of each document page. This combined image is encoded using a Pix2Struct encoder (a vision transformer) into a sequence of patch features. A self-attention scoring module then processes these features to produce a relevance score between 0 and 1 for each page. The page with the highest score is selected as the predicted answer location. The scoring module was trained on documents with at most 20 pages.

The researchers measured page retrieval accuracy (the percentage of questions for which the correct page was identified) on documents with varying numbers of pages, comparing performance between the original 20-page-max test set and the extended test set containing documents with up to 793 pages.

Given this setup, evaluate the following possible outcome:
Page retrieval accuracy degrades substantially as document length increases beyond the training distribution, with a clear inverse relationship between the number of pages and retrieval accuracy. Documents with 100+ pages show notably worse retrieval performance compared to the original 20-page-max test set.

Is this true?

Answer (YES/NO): NO